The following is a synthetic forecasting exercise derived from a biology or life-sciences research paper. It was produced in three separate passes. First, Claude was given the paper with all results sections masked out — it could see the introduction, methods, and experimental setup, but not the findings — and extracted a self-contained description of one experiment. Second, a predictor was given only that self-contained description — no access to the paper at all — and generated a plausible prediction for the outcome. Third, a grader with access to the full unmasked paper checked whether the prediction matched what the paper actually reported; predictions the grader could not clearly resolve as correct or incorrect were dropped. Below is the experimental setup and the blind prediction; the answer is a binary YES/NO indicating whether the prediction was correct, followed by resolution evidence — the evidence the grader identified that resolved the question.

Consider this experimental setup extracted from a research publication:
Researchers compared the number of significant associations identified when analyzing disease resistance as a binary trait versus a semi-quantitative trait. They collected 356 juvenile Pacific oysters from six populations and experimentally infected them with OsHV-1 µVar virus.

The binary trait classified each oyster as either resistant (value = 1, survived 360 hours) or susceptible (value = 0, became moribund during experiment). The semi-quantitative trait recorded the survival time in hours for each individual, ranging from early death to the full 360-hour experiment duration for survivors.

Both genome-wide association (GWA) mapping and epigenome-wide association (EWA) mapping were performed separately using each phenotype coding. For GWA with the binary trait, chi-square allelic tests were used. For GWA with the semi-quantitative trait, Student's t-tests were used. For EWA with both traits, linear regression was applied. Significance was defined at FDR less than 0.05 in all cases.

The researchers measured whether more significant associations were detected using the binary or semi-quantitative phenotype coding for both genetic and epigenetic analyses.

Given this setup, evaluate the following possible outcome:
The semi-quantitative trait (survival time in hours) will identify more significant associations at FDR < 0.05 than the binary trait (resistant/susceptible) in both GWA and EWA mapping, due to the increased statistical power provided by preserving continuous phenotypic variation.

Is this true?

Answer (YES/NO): NO